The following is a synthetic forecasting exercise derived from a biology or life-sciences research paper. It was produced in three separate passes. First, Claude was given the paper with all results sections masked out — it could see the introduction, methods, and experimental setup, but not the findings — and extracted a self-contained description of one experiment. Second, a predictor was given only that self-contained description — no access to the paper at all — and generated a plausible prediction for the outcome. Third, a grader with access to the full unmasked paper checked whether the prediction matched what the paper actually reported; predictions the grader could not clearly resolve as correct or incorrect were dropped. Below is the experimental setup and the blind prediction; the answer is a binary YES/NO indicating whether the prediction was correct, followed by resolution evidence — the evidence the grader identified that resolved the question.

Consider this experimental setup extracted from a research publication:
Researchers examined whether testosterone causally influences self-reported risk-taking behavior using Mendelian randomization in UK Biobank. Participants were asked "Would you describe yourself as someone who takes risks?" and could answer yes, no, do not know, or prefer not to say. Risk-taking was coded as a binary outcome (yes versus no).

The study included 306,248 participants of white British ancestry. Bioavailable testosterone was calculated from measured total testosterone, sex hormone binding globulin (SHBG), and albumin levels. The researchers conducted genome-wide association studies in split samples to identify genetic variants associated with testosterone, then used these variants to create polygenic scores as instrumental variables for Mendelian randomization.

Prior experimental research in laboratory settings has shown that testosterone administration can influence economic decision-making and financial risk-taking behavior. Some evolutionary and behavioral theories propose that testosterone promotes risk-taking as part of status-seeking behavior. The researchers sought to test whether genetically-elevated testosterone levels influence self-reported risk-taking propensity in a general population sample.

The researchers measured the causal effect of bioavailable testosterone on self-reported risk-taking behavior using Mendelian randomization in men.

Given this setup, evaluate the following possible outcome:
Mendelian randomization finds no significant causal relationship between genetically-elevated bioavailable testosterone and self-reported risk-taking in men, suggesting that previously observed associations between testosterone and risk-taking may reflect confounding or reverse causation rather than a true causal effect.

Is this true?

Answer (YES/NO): YES